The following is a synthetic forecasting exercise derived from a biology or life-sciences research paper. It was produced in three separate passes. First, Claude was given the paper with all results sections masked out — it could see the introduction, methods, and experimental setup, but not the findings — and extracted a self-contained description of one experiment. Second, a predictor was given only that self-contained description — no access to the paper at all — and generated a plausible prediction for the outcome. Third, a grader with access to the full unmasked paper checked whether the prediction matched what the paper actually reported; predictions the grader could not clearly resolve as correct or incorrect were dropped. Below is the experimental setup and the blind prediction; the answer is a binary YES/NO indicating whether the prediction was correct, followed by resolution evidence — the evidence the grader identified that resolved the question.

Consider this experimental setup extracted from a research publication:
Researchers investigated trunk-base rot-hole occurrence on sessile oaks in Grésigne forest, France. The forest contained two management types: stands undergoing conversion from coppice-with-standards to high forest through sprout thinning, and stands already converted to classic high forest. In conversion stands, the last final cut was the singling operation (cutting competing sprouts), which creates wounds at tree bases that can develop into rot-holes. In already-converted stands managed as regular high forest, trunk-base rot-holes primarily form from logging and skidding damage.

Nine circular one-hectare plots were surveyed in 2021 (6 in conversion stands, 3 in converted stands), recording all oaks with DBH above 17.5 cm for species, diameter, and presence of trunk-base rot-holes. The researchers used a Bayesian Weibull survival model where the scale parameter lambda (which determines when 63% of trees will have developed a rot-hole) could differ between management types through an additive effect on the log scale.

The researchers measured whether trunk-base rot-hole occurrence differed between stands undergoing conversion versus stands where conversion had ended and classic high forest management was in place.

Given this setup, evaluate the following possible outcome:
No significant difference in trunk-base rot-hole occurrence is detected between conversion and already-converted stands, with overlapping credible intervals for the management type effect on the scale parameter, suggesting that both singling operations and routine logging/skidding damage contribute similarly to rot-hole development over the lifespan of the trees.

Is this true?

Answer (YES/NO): NO